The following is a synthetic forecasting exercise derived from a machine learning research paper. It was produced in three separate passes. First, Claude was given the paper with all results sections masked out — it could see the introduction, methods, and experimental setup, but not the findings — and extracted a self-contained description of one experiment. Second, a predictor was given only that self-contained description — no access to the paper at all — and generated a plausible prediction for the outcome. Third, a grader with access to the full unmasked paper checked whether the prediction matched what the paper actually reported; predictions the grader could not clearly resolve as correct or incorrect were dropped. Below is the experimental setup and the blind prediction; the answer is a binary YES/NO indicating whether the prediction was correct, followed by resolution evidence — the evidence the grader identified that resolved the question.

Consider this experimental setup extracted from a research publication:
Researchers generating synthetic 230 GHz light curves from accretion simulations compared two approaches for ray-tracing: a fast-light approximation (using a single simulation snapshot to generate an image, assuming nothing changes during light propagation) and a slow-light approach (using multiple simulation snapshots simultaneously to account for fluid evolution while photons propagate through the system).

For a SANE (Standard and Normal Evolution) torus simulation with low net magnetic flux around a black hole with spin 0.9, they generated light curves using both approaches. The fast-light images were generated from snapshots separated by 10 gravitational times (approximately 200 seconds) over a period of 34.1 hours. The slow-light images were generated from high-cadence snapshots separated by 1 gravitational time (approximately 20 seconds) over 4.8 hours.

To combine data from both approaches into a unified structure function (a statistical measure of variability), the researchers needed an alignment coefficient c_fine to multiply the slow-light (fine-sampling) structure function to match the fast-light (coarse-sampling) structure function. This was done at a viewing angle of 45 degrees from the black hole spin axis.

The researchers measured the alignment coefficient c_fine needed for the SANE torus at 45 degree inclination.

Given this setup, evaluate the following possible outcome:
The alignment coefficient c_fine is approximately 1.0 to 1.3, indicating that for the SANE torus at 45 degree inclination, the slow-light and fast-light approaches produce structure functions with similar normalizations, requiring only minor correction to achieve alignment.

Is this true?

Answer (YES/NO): NO